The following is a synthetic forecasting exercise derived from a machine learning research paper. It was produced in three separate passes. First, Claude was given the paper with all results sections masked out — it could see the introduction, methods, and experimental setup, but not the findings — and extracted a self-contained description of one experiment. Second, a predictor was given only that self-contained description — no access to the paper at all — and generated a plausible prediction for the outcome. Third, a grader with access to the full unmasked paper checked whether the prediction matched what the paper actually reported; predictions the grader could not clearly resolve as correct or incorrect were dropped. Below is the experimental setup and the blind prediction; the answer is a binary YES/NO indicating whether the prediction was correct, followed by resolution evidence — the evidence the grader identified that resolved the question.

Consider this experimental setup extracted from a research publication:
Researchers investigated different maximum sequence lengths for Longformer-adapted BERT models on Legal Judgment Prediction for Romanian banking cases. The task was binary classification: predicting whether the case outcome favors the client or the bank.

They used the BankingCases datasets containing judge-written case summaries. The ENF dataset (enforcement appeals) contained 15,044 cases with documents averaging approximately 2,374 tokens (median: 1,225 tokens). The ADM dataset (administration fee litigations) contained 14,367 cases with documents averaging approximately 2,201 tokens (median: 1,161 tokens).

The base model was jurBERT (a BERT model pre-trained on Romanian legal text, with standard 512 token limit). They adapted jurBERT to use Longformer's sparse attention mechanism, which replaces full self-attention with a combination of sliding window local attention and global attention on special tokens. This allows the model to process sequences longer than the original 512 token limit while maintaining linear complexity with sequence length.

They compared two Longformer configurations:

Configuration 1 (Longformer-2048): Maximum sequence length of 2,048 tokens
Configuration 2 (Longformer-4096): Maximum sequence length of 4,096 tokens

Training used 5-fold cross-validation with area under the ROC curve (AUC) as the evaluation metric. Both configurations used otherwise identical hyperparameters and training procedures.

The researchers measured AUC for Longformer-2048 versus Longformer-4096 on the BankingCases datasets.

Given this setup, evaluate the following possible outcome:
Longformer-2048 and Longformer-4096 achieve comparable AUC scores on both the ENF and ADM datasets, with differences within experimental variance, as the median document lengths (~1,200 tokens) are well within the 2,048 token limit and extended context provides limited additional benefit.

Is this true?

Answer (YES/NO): NO